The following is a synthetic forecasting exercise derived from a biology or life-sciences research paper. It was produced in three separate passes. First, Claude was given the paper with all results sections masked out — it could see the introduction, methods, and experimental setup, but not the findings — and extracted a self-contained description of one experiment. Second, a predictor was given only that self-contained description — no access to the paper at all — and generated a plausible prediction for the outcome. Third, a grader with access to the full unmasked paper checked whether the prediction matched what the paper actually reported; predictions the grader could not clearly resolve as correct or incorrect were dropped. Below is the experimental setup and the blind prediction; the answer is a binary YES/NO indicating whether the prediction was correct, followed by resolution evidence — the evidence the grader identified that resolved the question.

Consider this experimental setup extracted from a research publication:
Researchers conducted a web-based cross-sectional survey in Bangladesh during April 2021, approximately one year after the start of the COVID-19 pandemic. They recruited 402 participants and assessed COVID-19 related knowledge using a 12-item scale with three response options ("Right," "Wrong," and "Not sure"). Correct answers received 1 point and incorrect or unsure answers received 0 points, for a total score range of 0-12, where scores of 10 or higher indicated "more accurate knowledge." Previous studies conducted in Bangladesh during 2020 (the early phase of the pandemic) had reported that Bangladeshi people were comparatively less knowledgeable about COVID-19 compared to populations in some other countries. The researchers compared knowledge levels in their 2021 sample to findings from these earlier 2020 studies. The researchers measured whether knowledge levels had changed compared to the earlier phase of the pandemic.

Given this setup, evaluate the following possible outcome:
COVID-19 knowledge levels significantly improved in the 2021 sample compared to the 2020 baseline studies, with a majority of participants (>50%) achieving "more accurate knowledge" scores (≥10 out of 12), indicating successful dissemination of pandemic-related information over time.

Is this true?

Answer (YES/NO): YES